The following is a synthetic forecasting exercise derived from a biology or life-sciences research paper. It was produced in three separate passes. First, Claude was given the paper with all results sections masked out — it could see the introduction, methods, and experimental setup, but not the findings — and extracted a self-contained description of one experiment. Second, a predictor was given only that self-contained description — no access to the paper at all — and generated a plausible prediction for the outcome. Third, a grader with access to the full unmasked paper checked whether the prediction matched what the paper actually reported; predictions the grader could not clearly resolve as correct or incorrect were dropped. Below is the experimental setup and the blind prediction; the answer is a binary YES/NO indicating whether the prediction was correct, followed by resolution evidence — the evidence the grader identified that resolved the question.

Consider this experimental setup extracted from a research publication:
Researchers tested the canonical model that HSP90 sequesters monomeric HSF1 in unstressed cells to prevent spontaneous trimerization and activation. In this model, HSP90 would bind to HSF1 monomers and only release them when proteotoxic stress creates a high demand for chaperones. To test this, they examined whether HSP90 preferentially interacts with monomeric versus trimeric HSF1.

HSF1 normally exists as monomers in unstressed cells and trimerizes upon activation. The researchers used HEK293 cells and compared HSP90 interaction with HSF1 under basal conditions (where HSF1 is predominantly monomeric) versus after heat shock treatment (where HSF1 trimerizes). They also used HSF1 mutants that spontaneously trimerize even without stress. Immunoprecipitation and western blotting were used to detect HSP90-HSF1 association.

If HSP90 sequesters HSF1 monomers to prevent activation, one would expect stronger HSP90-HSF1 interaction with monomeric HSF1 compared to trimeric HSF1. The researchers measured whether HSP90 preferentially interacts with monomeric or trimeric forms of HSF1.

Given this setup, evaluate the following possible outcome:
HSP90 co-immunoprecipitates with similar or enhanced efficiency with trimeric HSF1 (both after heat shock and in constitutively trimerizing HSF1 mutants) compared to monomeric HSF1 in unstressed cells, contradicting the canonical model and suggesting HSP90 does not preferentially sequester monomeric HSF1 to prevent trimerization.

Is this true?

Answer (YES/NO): YES